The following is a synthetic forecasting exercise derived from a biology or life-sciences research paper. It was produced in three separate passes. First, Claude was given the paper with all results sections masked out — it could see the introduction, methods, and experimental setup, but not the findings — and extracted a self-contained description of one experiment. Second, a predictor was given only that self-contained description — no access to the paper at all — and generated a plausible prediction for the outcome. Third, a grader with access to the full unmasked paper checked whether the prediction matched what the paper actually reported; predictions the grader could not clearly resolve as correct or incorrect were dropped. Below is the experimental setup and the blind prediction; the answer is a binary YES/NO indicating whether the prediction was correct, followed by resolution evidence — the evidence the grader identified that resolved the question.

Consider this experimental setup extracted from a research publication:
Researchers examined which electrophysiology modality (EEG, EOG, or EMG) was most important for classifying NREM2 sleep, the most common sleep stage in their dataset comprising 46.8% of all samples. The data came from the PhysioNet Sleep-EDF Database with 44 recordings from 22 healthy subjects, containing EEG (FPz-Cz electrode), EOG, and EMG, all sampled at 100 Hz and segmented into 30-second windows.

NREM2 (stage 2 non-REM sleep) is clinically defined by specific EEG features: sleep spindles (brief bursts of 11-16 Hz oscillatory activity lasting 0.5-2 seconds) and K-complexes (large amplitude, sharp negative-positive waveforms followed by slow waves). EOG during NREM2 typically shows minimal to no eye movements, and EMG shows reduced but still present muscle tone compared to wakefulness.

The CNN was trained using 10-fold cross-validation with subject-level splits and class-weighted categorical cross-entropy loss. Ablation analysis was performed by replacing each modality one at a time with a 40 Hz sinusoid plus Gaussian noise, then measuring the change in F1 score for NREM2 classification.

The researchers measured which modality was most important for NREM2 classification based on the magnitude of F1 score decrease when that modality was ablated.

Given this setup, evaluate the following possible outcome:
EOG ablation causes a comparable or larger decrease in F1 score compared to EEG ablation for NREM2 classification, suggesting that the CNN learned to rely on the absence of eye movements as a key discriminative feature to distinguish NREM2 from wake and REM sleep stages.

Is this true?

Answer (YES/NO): NO